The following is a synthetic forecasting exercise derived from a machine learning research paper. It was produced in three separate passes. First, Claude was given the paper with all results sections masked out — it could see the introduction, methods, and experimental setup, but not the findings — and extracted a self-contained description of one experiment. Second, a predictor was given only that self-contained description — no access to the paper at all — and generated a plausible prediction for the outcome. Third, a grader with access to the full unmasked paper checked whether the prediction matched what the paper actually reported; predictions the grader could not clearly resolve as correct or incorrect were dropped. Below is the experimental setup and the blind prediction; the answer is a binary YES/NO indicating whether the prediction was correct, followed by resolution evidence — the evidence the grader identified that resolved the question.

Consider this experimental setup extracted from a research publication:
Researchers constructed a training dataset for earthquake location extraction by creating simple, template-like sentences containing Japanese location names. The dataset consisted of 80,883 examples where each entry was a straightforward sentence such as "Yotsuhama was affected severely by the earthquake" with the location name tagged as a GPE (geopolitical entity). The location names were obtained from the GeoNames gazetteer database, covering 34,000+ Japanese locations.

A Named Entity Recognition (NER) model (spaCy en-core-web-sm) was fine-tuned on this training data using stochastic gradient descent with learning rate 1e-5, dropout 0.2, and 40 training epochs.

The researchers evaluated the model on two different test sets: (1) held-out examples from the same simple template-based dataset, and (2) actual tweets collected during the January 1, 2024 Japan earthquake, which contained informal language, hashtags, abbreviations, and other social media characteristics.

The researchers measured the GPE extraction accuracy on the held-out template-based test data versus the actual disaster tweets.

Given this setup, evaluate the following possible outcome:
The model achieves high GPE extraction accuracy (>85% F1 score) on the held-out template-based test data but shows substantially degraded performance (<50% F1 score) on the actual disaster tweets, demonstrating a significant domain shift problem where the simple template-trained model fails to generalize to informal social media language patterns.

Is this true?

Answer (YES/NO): NO